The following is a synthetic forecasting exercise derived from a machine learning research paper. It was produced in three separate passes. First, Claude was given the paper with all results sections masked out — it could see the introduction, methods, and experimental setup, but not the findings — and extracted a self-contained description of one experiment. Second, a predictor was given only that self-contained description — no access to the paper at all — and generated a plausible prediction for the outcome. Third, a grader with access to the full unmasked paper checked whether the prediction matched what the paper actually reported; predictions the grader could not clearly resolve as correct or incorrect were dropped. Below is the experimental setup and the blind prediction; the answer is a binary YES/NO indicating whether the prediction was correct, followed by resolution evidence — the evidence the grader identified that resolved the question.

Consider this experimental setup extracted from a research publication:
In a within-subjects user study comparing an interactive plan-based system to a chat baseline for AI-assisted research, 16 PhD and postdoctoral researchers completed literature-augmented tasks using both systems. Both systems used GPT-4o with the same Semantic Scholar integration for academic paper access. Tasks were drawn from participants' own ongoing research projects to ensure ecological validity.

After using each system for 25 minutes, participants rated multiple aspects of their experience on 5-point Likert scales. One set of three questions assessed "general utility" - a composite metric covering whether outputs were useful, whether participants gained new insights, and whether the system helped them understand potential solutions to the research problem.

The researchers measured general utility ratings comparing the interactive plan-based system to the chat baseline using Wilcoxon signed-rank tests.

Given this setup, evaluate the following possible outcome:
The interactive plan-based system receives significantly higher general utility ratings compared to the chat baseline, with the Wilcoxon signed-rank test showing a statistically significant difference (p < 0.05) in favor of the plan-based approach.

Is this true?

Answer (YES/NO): NO